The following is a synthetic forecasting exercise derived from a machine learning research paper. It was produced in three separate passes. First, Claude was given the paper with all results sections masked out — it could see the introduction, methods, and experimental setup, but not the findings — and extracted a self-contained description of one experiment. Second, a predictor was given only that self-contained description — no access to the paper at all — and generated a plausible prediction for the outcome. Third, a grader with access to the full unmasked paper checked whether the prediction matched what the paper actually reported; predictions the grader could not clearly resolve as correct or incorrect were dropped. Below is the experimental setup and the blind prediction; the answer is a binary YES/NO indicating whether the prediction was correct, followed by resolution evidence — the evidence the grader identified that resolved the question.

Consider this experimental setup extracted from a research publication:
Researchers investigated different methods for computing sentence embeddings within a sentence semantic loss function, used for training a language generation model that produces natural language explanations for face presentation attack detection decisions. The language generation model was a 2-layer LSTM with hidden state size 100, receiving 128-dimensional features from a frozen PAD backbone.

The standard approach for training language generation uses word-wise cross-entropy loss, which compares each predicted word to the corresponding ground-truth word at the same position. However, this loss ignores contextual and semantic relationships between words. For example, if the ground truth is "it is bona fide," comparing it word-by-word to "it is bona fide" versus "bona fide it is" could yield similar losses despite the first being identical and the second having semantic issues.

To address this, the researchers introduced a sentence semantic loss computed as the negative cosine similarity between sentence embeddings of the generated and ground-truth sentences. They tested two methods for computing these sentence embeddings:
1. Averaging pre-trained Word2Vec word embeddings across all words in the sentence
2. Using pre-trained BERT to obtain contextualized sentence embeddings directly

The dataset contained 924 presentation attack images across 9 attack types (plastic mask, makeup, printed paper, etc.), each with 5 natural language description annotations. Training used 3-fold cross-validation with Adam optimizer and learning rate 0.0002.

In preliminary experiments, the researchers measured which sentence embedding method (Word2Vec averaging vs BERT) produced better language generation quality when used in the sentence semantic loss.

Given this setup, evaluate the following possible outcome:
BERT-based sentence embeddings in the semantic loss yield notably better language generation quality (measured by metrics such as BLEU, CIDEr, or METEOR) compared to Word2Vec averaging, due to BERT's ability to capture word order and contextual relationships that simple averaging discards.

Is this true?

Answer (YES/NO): YES